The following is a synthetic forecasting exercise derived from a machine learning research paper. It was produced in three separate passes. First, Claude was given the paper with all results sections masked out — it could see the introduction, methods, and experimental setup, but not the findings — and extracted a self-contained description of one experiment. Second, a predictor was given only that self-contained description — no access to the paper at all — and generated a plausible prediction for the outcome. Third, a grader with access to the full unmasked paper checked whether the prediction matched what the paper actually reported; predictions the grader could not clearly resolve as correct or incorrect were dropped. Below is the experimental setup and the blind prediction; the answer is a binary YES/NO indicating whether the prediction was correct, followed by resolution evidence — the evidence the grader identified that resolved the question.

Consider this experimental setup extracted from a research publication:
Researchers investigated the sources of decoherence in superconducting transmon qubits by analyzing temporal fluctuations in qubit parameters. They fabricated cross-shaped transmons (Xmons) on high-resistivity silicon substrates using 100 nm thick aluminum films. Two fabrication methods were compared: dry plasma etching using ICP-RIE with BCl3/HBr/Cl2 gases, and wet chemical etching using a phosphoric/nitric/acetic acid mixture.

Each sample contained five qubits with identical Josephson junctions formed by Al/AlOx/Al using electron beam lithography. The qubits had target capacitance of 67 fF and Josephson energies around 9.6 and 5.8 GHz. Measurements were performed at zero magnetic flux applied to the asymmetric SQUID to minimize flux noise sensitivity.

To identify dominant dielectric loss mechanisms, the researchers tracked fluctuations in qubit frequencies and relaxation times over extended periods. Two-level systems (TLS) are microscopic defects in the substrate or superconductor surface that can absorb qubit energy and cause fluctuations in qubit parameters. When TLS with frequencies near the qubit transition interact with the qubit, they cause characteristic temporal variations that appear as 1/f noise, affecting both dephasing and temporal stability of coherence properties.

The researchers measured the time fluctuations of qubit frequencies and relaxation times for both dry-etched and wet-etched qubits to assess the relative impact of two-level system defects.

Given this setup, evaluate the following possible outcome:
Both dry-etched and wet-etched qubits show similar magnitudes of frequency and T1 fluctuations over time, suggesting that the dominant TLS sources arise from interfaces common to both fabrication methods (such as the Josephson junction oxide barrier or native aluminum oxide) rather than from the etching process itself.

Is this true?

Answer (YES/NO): NO